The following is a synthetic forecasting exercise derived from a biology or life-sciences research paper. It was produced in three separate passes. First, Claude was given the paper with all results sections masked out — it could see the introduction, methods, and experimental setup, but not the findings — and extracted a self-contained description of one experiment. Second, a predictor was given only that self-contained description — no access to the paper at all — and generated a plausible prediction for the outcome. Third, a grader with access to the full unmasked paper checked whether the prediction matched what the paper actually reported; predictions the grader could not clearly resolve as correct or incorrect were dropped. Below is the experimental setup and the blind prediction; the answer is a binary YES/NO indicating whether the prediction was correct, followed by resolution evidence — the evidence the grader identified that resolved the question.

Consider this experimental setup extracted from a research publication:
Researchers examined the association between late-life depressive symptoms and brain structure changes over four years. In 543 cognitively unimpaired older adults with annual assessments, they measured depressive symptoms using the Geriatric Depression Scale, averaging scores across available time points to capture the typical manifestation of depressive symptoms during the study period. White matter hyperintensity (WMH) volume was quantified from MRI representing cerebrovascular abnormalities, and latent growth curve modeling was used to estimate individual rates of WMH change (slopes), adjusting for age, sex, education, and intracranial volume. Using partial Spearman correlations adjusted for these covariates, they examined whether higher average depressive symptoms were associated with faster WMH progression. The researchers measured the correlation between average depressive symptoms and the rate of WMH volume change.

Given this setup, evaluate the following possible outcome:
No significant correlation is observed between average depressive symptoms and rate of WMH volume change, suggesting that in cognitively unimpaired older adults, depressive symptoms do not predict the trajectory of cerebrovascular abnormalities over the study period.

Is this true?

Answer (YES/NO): YES